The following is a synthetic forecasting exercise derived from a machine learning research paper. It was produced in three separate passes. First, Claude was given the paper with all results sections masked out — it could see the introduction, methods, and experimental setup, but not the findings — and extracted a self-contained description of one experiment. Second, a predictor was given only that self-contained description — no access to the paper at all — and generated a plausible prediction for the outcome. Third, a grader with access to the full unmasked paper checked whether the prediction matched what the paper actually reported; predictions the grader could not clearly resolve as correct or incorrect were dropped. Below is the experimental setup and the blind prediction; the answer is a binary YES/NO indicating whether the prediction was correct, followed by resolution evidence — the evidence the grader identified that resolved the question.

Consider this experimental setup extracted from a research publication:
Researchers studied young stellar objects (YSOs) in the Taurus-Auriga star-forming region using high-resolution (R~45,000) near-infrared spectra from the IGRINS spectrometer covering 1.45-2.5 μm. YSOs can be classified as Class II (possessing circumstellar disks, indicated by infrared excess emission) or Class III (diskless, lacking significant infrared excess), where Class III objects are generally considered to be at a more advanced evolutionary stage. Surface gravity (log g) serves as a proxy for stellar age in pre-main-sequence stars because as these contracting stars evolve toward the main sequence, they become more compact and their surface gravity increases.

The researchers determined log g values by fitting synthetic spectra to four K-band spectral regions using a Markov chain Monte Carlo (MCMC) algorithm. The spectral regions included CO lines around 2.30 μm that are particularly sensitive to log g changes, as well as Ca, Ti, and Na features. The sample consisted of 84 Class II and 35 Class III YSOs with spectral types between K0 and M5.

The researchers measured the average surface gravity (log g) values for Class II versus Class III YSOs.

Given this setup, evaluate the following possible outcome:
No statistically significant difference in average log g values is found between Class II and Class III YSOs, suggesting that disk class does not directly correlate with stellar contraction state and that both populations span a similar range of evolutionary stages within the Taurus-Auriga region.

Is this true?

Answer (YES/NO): NO